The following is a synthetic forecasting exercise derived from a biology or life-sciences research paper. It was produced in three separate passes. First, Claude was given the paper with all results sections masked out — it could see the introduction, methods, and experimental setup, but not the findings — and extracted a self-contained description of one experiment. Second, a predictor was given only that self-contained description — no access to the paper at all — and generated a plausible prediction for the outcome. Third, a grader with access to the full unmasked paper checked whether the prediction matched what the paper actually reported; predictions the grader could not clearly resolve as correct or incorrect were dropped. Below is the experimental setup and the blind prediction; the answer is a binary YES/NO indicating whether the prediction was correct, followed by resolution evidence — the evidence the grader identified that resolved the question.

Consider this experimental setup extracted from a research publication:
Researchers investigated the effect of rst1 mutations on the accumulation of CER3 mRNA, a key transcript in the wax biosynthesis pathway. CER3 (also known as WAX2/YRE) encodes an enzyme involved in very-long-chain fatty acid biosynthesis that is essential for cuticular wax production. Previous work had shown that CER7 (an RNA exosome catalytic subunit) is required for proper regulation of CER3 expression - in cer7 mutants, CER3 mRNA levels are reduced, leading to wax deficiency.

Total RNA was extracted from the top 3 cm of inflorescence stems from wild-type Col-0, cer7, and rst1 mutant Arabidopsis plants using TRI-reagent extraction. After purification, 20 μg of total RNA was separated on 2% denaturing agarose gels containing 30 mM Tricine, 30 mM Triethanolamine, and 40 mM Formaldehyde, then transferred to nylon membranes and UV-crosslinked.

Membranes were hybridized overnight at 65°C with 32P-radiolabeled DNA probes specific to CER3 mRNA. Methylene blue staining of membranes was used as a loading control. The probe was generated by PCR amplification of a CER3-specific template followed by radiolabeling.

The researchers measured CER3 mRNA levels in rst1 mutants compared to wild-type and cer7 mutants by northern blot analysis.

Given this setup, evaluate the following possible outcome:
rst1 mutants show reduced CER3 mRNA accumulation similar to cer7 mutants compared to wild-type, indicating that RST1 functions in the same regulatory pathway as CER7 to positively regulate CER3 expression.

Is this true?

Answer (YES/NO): YES